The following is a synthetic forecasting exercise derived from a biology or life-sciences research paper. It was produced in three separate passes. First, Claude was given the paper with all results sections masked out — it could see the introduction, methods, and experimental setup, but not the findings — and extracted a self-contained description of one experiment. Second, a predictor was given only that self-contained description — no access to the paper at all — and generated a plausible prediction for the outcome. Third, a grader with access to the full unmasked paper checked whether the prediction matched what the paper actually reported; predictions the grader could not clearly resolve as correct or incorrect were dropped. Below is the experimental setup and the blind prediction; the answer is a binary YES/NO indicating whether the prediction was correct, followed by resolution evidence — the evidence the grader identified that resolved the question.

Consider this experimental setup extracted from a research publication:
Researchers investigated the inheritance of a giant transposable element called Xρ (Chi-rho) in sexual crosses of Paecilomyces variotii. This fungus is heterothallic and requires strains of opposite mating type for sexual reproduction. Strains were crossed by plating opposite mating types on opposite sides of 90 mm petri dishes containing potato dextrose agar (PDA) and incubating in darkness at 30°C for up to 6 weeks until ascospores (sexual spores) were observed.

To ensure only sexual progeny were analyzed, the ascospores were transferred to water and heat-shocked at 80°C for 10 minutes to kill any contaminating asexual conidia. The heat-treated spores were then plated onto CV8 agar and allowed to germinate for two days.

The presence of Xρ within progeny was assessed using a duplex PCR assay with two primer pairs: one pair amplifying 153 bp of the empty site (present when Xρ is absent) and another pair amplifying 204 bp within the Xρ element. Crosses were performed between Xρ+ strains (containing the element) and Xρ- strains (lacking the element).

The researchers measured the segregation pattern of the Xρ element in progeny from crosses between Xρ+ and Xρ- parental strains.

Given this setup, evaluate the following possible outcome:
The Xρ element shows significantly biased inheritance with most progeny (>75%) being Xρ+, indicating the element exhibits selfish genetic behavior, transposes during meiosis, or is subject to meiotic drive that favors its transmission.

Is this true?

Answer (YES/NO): NO